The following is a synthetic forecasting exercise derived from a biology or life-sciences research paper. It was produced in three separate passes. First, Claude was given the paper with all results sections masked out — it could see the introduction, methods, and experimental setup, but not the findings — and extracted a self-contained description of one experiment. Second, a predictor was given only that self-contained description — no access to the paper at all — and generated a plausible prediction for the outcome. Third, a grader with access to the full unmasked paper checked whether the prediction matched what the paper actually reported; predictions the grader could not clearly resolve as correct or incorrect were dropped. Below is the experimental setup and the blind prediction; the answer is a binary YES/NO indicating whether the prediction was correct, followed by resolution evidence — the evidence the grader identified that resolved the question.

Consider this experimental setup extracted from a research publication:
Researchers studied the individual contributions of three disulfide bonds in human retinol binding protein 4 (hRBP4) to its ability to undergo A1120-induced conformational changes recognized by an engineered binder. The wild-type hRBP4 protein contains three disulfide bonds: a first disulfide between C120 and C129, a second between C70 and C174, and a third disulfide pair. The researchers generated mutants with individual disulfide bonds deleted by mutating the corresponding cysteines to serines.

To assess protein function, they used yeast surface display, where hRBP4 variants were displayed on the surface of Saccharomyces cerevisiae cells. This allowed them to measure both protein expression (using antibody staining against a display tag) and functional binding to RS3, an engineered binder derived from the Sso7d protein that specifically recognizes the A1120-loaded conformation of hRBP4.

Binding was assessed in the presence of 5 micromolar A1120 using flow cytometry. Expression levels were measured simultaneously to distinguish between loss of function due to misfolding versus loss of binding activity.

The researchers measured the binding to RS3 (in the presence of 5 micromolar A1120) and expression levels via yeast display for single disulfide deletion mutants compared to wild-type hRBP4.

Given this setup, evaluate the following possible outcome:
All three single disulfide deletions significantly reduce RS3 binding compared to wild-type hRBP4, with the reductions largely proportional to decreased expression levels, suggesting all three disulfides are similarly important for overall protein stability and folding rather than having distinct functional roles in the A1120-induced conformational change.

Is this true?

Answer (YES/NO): NO